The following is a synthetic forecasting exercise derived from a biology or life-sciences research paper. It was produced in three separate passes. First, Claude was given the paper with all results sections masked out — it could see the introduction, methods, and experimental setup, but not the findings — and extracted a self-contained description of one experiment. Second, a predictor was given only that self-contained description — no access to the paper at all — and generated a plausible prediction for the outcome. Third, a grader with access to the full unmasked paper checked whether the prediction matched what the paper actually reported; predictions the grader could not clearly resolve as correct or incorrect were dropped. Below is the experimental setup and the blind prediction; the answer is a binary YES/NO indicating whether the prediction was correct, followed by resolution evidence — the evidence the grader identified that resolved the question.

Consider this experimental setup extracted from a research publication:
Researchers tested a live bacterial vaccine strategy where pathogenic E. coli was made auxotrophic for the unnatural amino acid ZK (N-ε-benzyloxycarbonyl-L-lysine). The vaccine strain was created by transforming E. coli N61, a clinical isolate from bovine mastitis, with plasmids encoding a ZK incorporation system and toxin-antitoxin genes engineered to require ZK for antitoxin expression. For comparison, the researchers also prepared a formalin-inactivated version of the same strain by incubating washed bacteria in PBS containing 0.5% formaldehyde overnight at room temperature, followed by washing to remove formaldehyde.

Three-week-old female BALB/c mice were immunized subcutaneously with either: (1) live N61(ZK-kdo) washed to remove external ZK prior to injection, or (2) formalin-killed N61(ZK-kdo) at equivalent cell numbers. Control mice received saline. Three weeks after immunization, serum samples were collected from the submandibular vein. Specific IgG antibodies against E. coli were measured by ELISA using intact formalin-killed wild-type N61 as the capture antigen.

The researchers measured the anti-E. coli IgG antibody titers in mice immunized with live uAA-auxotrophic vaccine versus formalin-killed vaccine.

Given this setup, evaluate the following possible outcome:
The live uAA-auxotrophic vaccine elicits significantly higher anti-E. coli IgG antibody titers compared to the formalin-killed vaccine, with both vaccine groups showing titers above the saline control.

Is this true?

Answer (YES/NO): YES